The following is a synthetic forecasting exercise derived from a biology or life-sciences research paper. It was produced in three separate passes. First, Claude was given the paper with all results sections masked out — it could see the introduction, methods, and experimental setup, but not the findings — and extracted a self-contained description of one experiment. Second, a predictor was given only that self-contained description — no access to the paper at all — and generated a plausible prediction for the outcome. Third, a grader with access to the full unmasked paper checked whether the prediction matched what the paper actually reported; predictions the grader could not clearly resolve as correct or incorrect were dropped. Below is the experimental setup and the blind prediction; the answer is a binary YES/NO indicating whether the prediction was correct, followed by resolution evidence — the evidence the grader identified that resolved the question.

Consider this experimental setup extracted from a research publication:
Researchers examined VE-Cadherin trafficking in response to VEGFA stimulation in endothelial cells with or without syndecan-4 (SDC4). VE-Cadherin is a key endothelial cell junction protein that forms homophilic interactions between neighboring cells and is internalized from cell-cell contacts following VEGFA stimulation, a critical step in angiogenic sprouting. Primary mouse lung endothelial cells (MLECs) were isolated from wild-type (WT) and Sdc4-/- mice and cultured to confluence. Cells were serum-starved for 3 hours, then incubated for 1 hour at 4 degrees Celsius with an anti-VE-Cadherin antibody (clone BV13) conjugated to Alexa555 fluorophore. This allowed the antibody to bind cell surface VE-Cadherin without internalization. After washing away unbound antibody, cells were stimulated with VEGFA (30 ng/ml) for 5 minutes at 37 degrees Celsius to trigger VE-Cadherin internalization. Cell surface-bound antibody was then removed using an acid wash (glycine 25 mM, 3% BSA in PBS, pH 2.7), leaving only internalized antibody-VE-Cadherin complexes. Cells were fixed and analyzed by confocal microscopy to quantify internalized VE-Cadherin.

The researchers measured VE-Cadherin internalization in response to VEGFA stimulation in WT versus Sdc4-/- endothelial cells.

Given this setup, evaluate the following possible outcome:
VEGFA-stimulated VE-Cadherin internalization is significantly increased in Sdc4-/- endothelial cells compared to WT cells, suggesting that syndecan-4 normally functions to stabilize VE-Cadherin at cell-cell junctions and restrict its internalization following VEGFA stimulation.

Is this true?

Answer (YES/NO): NO